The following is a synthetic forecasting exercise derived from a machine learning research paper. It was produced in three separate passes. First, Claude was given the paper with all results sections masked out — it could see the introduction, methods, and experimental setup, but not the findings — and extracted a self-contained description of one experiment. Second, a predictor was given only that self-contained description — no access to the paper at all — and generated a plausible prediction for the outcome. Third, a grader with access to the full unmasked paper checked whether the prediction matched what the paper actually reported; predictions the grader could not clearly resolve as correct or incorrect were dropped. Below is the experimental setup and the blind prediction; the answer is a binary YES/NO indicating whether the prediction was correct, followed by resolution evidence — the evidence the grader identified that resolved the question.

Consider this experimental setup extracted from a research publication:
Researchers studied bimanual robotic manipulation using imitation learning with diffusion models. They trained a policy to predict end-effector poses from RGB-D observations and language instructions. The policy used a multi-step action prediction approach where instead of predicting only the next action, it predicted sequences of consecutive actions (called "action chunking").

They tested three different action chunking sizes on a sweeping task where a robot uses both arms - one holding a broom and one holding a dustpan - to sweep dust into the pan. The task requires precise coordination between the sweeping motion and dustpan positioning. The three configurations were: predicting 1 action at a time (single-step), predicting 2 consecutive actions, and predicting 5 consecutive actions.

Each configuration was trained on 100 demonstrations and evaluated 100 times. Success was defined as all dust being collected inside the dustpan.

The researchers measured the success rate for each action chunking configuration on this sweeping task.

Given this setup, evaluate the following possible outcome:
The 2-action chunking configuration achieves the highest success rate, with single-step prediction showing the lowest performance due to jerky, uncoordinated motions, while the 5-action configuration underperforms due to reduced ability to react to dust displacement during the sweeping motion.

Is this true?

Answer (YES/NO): NO